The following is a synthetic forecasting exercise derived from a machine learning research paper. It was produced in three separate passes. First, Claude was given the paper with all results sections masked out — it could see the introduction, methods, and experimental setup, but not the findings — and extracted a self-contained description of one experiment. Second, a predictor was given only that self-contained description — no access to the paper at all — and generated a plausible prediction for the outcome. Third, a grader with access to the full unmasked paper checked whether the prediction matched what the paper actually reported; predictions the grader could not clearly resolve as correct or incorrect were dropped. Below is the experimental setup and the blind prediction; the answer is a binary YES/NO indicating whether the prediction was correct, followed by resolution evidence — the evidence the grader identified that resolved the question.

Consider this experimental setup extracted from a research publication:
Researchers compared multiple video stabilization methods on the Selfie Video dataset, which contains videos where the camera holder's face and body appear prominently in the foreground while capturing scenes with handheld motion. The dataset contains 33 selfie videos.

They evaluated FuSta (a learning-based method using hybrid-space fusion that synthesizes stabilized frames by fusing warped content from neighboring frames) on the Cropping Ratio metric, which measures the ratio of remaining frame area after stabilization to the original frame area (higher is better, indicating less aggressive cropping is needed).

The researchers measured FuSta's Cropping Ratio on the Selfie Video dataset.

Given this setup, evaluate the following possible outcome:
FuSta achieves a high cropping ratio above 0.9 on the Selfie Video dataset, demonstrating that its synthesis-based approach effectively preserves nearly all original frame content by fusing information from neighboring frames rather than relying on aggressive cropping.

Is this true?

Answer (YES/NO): YES